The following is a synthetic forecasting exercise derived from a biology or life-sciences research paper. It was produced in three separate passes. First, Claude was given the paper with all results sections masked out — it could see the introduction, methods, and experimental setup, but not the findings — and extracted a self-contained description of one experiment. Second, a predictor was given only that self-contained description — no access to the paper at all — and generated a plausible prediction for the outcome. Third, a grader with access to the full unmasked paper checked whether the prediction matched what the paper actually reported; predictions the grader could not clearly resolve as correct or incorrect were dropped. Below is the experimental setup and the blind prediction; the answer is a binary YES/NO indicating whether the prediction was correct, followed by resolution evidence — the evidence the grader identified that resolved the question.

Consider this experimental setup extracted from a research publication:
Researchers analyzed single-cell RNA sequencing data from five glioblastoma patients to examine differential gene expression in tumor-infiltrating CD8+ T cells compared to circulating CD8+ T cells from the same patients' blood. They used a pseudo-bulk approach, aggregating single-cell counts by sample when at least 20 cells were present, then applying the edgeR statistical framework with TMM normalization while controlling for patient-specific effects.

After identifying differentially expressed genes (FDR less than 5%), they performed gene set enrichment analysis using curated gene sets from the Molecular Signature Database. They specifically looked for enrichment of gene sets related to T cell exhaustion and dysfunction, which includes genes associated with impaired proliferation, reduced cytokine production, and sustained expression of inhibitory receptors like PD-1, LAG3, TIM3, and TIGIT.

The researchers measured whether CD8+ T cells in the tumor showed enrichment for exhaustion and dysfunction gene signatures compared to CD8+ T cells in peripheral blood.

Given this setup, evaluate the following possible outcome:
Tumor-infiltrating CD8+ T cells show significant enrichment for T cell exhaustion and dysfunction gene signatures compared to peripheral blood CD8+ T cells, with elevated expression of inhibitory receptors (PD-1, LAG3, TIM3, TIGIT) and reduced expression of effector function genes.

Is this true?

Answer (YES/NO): YES